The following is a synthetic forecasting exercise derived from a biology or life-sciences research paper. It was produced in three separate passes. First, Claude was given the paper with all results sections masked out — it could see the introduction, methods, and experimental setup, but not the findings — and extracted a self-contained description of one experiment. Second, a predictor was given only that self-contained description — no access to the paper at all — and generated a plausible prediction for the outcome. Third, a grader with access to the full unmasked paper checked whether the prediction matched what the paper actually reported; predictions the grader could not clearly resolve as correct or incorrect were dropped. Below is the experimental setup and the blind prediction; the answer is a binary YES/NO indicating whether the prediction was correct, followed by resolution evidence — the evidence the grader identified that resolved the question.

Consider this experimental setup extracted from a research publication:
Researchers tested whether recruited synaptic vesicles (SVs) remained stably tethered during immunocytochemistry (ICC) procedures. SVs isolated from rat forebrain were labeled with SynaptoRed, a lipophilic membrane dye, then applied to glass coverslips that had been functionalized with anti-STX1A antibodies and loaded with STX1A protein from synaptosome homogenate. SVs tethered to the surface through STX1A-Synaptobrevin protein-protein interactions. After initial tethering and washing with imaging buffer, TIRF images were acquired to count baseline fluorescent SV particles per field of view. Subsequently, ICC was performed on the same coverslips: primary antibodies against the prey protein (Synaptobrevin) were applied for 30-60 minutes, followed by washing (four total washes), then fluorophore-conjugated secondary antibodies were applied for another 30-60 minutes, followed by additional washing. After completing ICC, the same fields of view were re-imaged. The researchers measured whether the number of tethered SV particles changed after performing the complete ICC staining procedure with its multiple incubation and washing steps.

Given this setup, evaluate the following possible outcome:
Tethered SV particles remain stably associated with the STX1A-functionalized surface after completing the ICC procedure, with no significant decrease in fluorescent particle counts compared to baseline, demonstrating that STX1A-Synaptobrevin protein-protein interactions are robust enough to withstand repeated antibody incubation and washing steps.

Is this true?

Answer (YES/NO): NO